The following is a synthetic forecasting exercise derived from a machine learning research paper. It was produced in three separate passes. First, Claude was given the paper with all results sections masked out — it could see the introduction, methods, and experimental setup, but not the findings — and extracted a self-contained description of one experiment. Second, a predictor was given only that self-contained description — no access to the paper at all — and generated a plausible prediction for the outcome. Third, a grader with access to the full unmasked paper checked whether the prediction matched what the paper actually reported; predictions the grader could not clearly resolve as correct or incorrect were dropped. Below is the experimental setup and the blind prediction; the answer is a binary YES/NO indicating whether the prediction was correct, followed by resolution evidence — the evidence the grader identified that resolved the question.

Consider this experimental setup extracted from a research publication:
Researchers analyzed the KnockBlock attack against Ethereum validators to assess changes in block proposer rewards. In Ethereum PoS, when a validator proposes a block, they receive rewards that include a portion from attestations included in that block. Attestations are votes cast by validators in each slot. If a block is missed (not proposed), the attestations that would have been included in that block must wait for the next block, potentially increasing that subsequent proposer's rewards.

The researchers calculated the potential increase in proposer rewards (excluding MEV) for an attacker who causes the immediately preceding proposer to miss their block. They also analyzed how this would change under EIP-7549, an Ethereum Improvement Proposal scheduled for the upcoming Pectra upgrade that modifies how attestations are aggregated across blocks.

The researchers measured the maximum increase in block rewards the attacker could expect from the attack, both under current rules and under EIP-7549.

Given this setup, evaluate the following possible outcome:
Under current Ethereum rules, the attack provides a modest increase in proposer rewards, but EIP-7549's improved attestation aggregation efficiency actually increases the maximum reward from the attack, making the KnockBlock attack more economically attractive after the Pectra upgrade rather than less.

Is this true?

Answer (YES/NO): YES